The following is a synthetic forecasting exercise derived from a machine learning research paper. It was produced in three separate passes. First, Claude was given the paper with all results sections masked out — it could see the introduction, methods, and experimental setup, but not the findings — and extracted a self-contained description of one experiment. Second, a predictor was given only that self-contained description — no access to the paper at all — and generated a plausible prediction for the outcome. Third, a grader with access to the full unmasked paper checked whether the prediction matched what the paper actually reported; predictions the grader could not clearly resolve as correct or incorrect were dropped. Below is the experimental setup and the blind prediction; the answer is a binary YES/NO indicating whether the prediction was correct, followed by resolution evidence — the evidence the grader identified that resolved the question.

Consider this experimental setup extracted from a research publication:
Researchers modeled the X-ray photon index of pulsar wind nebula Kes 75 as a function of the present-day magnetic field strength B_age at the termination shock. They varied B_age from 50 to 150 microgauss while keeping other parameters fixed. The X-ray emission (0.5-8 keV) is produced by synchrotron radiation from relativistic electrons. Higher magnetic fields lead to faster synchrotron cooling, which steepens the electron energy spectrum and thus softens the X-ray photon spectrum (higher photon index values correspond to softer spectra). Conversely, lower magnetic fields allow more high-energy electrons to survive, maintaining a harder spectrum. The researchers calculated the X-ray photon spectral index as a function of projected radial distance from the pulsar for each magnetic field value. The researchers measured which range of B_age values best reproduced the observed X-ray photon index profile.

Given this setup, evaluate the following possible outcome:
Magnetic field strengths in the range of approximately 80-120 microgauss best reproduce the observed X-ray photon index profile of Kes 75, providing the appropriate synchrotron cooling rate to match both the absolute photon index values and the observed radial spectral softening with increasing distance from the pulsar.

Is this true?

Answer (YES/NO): NO